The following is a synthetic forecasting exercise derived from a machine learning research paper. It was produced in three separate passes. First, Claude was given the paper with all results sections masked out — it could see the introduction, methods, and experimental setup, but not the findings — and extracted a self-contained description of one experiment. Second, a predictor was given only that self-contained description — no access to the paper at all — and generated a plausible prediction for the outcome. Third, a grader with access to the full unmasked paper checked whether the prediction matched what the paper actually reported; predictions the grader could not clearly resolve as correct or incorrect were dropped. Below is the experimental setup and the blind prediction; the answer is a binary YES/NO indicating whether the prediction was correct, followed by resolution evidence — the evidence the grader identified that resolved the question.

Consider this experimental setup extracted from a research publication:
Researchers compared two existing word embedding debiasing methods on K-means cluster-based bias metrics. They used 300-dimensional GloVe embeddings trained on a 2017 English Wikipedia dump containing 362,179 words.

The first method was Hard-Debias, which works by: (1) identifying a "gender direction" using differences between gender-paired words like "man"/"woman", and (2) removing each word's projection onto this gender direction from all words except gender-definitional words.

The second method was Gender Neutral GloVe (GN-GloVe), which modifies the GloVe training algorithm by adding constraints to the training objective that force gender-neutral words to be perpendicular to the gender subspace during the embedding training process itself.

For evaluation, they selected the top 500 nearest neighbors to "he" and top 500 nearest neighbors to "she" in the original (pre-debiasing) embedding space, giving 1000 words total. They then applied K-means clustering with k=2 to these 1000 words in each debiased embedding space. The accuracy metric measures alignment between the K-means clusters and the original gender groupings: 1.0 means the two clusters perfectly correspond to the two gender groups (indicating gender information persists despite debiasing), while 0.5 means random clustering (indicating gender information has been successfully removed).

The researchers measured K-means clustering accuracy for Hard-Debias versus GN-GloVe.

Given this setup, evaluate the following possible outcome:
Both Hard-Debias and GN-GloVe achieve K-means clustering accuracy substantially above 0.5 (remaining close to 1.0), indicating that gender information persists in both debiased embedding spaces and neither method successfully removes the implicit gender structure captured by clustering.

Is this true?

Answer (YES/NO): YES